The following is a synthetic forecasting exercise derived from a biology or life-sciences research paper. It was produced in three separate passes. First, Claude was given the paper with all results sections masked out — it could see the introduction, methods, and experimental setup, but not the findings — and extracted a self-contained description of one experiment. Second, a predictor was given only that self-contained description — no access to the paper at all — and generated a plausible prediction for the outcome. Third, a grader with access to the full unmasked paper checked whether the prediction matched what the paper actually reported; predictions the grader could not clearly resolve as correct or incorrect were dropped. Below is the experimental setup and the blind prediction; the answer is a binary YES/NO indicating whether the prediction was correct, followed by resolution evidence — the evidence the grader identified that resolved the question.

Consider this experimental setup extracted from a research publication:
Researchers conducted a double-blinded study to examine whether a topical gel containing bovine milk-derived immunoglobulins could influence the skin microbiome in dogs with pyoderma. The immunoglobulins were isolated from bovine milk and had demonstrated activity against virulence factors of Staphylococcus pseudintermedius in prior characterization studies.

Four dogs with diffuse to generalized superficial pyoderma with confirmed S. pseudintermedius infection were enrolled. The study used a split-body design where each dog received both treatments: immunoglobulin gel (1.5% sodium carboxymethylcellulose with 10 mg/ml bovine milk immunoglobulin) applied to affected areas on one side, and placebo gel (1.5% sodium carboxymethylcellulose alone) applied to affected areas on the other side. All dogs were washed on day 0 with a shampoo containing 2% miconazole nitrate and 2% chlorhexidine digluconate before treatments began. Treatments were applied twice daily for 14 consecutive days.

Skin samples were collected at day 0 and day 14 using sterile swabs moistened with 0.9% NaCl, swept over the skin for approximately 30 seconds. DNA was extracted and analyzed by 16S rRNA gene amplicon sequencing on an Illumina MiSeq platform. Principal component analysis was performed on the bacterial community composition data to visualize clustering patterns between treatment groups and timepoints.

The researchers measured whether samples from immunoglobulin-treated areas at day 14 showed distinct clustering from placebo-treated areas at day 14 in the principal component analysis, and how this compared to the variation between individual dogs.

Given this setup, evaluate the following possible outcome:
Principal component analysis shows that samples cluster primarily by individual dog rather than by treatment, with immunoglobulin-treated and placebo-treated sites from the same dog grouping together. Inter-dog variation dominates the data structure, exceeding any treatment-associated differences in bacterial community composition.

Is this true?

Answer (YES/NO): YES